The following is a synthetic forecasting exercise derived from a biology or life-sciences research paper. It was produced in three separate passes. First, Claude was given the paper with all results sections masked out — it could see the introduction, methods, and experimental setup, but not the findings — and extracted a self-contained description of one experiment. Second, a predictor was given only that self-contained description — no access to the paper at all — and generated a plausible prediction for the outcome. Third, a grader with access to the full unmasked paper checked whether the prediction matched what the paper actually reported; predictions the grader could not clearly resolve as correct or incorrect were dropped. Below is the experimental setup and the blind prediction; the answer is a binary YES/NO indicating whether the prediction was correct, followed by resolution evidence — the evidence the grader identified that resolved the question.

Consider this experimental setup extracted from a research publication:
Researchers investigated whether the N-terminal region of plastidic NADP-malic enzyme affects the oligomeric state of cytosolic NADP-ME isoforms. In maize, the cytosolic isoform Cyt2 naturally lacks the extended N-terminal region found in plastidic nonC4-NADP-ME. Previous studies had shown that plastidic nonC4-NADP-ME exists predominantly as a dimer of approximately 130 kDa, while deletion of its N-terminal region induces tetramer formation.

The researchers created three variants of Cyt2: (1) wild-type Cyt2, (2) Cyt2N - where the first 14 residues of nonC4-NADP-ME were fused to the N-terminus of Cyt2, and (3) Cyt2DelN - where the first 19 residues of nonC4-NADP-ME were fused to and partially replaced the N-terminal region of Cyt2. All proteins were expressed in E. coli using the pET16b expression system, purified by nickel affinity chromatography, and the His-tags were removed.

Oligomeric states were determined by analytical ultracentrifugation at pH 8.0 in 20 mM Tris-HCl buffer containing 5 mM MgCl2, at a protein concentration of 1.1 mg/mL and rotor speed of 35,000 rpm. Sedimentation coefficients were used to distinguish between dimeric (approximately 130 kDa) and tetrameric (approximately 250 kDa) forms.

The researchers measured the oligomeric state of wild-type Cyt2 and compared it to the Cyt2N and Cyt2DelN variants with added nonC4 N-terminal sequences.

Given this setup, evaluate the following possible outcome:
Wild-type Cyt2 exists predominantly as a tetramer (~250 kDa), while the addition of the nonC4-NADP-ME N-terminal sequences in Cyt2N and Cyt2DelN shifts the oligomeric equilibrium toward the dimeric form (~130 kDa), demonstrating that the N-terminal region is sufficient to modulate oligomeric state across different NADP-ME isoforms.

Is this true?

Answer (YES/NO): YES